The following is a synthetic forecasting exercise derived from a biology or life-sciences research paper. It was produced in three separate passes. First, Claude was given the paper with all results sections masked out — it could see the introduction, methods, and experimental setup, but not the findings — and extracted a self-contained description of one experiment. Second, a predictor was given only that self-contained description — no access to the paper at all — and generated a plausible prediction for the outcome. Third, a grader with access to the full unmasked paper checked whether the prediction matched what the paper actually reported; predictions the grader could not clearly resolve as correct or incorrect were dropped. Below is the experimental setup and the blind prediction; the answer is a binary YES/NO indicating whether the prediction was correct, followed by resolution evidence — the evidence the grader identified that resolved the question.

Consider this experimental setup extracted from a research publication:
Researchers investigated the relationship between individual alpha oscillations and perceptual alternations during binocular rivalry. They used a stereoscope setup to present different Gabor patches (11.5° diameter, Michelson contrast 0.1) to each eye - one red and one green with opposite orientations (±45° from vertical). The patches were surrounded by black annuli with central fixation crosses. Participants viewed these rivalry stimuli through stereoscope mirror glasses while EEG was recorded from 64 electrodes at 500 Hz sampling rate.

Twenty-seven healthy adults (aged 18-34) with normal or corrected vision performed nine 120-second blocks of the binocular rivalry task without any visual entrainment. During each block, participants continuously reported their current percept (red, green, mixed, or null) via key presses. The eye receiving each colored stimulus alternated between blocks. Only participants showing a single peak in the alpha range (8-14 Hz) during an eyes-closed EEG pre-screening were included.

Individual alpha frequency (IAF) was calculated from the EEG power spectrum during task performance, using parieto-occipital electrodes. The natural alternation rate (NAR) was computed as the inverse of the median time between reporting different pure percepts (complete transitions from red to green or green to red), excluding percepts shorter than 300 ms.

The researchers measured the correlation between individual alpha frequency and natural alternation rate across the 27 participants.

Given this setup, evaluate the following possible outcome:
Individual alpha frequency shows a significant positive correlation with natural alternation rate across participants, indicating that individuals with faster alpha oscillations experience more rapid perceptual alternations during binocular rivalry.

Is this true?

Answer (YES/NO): YES